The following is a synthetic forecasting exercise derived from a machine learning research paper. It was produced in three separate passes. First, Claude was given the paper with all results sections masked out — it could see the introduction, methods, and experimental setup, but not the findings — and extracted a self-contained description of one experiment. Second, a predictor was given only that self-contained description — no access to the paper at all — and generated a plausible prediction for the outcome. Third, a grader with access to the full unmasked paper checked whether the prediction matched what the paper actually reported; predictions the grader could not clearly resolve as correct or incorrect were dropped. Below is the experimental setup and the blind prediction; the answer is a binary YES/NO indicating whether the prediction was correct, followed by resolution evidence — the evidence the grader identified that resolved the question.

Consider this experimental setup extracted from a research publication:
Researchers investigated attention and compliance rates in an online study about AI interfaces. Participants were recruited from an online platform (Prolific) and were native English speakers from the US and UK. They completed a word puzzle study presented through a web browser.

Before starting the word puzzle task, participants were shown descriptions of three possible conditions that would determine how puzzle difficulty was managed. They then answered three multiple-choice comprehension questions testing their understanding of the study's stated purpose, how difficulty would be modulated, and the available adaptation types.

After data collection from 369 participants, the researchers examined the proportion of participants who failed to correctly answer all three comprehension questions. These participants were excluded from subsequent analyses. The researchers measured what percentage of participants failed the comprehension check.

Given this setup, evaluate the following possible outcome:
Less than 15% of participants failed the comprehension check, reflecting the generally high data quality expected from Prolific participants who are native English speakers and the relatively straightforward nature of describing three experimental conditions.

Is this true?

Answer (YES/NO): NO